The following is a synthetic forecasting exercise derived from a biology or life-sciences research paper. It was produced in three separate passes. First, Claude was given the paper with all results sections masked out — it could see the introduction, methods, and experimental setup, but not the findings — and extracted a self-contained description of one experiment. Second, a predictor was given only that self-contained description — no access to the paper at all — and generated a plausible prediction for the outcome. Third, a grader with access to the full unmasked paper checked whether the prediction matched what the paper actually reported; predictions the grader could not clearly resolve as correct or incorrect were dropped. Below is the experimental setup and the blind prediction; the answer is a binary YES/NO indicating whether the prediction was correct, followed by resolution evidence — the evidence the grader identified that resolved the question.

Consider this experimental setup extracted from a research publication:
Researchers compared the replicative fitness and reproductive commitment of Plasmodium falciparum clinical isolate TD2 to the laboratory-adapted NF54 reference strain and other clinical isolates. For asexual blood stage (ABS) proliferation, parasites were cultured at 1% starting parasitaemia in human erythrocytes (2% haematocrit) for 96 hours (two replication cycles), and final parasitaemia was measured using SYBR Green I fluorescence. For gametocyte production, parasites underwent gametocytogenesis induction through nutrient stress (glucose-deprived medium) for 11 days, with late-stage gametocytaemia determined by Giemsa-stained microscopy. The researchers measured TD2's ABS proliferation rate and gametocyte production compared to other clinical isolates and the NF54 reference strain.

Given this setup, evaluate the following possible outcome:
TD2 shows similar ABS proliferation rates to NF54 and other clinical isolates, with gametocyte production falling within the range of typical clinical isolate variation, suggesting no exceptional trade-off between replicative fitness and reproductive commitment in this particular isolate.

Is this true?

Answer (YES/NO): NO